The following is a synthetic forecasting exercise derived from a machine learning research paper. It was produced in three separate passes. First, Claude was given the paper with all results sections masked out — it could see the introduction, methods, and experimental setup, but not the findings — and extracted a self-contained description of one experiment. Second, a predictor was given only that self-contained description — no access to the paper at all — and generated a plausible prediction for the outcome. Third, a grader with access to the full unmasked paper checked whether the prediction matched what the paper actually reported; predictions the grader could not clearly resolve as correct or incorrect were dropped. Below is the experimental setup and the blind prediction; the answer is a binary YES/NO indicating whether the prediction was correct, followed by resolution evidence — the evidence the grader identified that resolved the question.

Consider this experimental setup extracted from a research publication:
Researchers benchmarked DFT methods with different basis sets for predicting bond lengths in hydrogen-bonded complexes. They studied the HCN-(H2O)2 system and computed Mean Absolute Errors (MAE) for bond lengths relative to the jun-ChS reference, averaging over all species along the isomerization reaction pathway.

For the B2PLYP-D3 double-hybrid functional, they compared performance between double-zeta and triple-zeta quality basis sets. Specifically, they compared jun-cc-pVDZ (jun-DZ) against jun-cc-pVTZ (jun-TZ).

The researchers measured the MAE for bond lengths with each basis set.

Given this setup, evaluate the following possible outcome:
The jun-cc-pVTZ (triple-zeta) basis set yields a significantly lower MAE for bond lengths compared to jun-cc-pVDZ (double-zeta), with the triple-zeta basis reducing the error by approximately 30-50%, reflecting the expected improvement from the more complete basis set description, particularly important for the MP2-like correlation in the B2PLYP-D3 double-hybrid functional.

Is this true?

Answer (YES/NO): NO